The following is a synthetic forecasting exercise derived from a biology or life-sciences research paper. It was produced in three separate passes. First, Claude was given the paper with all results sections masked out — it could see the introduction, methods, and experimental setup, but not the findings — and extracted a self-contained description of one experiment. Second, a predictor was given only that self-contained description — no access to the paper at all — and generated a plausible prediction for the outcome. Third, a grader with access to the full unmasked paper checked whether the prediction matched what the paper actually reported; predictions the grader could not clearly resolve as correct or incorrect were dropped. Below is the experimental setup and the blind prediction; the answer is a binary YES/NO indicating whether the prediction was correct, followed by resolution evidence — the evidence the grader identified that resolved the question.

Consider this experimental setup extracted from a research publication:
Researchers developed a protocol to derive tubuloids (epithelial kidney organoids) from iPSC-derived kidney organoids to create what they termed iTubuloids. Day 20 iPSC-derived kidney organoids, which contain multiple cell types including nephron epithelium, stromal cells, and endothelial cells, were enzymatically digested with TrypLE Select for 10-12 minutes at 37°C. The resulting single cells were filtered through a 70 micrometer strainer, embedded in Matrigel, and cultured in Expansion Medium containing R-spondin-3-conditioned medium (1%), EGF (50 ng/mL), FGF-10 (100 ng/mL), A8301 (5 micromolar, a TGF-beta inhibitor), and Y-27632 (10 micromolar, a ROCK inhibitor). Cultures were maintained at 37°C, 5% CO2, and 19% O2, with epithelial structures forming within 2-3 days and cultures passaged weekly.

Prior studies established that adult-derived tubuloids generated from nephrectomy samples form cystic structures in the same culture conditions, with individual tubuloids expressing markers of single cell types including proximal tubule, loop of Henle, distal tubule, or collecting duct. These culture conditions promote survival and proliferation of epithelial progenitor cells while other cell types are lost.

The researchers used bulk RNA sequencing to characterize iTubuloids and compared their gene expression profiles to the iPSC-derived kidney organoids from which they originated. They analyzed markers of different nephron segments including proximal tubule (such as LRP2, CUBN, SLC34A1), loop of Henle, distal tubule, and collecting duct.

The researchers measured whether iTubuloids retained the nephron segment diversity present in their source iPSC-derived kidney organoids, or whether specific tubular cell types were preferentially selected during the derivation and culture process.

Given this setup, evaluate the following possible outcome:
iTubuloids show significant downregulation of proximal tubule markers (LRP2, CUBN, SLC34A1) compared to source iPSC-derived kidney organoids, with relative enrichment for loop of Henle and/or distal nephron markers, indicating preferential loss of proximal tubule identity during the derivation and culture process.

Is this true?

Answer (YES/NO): YES